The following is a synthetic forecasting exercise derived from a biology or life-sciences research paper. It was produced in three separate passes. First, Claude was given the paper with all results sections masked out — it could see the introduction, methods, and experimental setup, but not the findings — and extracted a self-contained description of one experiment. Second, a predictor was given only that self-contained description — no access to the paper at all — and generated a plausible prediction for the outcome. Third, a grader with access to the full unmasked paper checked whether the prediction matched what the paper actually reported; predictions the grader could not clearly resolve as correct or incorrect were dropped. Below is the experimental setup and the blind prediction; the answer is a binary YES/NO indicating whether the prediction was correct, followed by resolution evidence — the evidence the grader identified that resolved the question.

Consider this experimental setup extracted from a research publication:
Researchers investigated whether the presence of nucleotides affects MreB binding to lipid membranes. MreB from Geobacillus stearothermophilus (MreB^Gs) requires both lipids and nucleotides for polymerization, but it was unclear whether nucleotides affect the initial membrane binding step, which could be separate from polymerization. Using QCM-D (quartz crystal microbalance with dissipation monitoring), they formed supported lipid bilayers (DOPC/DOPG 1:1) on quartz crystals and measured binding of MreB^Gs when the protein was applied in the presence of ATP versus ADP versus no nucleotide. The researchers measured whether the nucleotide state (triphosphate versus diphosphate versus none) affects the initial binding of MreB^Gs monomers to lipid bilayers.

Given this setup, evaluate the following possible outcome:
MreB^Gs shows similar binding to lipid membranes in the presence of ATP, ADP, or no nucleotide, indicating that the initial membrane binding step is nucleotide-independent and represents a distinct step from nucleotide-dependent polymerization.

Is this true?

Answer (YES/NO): NO